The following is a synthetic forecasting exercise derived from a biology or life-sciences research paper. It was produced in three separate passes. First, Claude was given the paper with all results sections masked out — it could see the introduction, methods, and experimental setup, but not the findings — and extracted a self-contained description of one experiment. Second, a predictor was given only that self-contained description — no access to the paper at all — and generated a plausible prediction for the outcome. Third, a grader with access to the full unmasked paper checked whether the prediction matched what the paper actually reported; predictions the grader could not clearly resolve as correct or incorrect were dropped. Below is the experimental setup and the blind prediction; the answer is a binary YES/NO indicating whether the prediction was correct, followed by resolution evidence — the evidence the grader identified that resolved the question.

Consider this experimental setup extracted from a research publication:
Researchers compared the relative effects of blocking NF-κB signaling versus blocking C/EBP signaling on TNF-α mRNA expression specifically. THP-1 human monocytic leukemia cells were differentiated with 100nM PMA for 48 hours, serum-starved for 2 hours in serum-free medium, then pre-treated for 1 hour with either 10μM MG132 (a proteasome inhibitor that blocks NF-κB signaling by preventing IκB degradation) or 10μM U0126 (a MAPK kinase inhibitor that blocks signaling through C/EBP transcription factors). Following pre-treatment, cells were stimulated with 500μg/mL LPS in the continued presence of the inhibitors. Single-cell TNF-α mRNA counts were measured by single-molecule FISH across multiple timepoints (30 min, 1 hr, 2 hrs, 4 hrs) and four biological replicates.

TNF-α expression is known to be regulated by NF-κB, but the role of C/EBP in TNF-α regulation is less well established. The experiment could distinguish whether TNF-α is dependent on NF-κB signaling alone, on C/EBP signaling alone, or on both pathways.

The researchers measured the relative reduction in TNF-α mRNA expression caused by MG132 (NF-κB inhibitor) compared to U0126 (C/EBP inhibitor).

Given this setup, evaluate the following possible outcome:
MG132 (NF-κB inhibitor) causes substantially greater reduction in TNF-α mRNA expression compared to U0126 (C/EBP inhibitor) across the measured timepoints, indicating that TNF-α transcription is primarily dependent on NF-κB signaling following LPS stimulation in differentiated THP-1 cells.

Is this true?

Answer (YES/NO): YES